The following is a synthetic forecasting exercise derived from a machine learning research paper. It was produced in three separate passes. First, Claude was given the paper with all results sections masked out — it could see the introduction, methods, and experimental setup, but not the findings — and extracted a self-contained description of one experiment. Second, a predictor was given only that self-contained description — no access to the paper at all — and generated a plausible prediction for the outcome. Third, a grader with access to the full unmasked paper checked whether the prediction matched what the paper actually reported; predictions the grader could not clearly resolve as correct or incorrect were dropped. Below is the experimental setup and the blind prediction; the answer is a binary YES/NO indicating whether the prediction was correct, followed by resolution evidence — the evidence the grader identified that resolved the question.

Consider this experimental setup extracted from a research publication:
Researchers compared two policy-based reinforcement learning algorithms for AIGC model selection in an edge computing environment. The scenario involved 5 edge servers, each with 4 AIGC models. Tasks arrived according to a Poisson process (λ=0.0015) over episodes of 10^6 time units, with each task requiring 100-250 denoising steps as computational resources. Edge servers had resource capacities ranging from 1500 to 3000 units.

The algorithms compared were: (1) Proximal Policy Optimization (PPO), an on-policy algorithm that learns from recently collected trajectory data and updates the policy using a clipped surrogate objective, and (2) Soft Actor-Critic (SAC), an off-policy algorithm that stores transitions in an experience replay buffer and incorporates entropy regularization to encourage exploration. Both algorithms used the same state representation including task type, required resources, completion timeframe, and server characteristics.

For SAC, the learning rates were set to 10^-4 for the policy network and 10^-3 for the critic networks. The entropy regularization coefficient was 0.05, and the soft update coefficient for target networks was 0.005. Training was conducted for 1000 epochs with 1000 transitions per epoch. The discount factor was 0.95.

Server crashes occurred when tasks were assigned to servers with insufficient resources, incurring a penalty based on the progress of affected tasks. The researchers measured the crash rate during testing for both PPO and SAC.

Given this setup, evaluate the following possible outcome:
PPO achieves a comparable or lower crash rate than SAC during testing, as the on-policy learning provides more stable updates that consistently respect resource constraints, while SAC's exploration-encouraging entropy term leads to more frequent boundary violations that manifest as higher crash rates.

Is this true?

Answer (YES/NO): NO